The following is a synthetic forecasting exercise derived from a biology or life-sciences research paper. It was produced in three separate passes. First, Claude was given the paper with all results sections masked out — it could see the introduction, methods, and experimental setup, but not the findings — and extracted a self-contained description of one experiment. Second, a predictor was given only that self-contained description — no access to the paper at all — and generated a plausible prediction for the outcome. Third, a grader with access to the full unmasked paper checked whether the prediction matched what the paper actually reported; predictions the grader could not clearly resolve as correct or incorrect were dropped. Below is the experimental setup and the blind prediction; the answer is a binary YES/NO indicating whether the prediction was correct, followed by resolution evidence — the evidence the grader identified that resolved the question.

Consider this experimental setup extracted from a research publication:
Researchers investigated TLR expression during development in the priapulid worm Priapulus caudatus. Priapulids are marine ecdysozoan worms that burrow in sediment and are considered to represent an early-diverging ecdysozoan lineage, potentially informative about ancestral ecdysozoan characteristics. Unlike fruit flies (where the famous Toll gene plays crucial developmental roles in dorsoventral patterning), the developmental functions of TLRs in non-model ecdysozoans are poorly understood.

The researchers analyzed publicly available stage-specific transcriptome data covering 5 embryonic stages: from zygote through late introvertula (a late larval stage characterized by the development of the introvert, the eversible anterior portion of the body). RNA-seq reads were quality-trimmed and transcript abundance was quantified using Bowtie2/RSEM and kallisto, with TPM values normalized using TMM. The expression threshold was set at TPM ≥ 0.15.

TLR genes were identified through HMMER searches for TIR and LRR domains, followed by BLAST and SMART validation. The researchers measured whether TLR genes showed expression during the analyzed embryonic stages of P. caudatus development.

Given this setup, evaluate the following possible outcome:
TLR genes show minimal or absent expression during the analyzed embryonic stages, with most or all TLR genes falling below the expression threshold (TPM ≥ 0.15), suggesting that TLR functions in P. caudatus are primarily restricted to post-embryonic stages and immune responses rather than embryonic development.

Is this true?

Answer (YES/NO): NO